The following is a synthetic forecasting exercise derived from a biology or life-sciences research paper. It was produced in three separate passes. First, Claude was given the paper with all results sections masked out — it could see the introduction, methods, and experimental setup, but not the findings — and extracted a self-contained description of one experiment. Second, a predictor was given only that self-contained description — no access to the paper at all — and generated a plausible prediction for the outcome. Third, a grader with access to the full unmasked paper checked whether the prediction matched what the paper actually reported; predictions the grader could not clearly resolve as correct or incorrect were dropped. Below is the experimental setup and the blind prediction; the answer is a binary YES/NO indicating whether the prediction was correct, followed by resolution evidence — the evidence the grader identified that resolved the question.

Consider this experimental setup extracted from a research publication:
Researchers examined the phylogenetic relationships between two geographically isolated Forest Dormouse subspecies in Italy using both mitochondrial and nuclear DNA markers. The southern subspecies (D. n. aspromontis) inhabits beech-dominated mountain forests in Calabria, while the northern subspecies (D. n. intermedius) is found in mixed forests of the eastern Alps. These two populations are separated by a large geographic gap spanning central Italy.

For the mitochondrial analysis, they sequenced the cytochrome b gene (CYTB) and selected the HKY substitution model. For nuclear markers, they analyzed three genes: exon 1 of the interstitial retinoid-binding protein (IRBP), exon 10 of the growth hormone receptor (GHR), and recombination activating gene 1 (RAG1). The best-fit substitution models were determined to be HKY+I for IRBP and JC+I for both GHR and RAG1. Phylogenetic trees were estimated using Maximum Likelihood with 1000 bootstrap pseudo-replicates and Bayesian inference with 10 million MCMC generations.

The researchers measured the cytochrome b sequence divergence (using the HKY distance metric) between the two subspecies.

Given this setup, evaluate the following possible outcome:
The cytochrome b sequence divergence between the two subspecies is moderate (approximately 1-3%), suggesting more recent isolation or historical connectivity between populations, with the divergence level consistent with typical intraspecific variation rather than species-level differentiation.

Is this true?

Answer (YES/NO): NO